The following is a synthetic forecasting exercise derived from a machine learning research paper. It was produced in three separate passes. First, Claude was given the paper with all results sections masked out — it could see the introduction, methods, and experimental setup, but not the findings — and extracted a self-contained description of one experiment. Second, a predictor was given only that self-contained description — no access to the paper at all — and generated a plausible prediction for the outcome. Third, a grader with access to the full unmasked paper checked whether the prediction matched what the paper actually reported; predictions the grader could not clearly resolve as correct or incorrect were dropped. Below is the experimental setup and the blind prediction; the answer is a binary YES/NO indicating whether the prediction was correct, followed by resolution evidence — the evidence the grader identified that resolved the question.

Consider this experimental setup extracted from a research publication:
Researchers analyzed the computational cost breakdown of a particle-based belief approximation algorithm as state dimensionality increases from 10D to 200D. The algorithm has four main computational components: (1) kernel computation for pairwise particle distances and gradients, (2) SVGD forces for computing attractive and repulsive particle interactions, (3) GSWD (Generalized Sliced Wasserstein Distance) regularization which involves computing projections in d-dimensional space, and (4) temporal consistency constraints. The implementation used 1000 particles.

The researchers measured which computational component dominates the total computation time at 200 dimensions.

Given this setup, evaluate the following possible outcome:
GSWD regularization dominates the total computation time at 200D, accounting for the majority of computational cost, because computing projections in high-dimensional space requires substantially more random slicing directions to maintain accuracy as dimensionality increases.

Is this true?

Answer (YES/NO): YES